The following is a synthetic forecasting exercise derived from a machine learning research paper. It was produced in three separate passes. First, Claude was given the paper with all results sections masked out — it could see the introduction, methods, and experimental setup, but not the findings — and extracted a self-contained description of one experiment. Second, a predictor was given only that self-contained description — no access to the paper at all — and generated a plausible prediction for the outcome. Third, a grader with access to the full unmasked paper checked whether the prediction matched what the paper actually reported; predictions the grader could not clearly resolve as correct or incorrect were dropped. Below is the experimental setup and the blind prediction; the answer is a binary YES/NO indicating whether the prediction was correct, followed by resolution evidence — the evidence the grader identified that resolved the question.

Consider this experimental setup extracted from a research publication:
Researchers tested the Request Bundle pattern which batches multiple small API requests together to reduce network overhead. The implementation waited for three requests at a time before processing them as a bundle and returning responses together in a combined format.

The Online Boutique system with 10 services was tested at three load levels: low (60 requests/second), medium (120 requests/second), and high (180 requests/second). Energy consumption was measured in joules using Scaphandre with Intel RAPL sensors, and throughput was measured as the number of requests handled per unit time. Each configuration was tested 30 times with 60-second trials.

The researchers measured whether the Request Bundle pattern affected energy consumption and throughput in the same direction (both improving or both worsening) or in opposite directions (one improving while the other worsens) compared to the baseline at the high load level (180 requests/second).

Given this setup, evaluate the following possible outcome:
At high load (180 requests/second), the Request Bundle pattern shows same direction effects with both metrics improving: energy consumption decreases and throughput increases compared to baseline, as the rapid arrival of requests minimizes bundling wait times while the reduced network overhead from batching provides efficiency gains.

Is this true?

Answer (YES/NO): NO